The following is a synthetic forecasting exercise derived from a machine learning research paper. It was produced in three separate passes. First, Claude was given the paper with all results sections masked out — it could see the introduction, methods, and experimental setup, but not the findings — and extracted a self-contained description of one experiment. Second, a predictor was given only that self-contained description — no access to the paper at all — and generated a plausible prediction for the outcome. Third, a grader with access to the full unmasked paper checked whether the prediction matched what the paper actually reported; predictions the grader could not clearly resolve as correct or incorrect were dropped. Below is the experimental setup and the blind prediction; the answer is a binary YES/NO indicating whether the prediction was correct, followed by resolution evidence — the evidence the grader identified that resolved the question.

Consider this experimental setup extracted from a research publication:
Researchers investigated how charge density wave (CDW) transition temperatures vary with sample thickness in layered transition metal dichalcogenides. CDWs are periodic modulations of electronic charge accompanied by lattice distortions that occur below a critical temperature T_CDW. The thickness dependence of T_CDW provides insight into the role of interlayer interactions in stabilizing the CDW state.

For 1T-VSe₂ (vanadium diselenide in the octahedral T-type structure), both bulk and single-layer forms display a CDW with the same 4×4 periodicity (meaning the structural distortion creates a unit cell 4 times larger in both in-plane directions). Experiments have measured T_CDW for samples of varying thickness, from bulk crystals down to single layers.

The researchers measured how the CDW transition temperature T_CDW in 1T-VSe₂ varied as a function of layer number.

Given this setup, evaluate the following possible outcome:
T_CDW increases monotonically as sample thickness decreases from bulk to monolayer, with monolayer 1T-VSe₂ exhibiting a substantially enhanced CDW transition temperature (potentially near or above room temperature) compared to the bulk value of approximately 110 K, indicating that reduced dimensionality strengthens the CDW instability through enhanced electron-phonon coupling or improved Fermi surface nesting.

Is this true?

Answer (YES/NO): NO